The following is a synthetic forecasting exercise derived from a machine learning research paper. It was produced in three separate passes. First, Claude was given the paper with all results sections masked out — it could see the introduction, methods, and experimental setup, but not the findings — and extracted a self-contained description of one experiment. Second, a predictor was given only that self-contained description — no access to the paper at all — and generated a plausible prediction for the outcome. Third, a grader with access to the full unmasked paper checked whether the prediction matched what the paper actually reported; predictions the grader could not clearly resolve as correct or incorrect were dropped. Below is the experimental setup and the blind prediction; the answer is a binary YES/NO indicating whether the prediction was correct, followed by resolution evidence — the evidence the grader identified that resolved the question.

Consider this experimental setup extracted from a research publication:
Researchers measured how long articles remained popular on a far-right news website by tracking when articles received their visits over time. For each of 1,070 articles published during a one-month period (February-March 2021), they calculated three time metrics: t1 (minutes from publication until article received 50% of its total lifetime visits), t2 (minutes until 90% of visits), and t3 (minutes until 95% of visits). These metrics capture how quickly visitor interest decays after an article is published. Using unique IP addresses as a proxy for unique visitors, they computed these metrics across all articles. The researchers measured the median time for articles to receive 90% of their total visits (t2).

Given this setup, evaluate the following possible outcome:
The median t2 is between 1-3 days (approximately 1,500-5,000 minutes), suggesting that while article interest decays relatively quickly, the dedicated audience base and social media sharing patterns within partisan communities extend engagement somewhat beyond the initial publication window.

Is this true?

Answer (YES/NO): NO